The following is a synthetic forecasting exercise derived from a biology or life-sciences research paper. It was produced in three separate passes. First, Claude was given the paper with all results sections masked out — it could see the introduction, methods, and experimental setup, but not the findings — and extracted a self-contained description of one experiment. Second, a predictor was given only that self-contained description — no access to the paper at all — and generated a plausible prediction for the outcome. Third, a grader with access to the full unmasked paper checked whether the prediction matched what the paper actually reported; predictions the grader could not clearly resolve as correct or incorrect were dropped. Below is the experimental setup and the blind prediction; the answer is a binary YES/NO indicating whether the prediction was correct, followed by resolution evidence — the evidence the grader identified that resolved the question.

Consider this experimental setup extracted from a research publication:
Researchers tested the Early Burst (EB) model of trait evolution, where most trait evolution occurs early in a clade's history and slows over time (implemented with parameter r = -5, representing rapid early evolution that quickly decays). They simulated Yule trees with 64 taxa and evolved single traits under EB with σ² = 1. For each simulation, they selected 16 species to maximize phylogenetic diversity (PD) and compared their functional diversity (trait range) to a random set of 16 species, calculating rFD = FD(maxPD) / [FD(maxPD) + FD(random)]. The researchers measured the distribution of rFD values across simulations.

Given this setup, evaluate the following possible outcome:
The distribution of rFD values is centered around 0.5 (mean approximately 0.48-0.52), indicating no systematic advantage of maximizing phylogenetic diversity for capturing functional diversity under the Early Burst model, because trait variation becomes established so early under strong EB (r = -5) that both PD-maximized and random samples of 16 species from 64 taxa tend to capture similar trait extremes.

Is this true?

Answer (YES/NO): NO